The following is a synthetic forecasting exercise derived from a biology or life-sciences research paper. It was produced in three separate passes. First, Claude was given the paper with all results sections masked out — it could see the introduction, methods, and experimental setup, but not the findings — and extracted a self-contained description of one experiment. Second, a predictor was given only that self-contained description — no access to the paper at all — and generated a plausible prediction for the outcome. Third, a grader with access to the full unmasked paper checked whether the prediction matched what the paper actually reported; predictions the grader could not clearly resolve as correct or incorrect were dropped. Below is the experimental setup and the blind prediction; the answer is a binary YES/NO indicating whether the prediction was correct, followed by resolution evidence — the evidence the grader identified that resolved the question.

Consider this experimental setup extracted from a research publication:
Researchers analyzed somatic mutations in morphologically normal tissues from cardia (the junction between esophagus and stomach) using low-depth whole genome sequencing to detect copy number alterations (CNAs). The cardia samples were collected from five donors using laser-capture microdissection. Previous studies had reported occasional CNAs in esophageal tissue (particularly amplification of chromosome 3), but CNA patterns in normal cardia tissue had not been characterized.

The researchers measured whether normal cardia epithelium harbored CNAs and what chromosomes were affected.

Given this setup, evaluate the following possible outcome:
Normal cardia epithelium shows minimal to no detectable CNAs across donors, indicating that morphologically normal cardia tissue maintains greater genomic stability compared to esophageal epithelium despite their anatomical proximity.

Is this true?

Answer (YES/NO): NO